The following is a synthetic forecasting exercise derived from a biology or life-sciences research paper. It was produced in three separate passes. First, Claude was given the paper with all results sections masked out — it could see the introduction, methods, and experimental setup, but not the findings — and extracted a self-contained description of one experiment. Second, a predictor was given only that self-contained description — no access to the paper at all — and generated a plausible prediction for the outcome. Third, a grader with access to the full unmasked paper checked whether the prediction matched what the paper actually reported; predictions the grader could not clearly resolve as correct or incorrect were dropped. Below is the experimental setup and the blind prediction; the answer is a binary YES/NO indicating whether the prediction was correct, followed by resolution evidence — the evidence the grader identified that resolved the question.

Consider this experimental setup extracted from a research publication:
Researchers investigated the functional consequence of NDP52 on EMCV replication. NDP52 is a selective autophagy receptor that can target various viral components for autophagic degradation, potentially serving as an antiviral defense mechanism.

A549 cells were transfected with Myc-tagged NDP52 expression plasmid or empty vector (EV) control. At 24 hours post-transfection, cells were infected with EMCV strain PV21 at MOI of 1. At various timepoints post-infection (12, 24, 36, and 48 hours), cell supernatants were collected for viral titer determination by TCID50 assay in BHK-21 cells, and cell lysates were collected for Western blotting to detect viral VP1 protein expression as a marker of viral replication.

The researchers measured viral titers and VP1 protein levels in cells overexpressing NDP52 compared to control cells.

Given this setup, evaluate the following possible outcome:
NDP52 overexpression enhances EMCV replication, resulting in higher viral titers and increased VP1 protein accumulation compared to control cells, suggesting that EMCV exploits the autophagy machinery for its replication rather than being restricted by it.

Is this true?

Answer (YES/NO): NO